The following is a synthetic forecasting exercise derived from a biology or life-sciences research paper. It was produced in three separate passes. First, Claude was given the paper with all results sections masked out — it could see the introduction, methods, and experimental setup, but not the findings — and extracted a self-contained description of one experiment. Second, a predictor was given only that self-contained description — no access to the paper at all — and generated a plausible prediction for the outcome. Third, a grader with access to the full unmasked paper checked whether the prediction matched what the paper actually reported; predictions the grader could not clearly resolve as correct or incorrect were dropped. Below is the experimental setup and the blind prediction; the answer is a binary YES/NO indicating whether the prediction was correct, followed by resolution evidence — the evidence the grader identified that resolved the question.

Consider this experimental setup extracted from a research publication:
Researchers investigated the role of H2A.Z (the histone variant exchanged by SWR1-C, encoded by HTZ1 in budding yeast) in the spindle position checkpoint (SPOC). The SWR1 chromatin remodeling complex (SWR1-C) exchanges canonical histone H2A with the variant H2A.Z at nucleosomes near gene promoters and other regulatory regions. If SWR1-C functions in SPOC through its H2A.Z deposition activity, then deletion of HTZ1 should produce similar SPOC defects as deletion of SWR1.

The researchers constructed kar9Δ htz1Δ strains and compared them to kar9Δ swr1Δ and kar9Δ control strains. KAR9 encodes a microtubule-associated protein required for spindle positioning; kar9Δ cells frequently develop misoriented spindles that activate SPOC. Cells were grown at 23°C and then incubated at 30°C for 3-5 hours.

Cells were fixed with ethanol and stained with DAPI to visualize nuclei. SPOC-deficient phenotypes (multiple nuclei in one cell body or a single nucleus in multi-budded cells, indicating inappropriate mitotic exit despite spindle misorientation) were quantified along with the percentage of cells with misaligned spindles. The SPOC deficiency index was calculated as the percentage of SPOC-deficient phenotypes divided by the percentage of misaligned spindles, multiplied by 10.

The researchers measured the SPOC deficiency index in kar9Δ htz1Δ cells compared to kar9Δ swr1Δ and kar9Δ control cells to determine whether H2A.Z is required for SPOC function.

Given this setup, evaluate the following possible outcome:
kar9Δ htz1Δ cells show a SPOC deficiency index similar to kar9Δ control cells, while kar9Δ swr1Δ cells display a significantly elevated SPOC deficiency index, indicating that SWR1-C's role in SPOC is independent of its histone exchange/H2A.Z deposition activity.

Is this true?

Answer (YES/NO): NO